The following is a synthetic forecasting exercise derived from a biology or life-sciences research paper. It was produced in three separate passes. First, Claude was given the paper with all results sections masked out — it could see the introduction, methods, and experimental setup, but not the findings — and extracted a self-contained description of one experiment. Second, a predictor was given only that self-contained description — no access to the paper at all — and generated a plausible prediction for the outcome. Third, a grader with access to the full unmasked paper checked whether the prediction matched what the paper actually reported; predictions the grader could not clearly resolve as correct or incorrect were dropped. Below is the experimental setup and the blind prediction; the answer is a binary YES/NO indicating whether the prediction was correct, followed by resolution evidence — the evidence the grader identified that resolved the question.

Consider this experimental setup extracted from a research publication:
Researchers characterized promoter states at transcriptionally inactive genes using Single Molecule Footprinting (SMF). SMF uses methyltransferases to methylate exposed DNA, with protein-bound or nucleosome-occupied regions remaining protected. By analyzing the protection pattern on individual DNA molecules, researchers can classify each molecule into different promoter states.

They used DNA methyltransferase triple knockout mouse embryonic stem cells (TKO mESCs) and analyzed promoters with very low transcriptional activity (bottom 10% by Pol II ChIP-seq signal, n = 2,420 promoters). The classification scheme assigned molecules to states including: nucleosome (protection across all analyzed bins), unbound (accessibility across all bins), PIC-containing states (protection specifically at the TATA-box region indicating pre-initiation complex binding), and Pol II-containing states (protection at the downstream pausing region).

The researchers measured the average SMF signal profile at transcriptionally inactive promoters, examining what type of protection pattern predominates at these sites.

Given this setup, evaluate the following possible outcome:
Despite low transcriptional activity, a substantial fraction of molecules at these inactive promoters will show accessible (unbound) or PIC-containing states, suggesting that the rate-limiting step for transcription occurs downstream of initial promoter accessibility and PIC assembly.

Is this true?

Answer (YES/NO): NO